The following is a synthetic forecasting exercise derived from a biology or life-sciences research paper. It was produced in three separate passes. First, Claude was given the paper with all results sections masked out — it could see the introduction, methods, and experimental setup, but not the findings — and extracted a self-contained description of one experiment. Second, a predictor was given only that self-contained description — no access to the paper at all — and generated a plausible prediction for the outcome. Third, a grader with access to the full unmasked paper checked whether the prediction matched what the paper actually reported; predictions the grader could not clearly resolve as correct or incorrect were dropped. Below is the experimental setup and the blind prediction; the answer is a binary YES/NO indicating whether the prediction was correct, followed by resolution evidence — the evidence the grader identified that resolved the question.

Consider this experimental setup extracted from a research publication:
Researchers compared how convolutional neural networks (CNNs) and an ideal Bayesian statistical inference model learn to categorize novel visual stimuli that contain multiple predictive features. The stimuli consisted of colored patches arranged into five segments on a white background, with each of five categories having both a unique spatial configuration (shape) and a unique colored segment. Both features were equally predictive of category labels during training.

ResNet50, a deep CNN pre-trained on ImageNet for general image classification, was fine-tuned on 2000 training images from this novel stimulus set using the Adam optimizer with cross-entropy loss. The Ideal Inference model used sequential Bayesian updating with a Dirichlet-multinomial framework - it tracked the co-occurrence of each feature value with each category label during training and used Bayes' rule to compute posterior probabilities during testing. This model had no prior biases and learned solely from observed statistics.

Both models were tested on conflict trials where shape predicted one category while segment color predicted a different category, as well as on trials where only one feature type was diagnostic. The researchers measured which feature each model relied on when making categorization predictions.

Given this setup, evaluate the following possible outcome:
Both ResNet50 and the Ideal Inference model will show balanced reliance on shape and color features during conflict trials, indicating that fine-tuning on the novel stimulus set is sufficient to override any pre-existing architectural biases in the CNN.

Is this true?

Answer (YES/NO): NO